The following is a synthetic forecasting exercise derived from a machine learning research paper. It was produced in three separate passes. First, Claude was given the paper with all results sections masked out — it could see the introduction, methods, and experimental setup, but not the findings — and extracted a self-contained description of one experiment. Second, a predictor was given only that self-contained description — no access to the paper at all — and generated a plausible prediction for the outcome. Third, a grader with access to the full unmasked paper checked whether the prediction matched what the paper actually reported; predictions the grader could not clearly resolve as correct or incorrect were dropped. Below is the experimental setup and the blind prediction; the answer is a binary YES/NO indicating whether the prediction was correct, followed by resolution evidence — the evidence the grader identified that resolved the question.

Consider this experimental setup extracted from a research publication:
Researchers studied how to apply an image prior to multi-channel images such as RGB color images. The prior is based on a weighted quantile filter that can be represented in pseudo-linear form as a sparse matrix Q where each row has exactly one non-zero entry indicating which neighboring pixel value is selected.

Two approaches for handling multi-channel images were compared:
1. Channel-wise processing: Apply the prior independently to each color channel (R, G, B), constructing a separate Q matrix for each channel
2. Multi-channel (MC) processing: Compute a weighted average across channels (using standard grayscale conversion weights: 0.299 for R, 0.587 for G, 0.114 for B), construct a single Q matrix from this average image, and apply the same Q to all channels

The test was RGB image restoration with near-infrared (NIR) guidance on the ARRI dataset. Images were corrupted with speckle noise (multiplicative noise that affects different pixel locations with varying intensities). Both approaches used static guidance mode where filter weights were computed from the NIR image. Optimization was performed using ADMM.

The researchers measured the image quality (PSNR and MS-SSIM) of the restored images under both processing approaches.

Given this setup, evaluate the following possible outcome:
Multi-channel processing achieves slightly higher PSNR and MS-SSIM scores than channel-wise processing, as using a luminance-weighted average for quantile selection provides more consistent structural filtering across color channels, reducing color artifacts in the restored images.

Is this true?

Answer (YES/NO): NO